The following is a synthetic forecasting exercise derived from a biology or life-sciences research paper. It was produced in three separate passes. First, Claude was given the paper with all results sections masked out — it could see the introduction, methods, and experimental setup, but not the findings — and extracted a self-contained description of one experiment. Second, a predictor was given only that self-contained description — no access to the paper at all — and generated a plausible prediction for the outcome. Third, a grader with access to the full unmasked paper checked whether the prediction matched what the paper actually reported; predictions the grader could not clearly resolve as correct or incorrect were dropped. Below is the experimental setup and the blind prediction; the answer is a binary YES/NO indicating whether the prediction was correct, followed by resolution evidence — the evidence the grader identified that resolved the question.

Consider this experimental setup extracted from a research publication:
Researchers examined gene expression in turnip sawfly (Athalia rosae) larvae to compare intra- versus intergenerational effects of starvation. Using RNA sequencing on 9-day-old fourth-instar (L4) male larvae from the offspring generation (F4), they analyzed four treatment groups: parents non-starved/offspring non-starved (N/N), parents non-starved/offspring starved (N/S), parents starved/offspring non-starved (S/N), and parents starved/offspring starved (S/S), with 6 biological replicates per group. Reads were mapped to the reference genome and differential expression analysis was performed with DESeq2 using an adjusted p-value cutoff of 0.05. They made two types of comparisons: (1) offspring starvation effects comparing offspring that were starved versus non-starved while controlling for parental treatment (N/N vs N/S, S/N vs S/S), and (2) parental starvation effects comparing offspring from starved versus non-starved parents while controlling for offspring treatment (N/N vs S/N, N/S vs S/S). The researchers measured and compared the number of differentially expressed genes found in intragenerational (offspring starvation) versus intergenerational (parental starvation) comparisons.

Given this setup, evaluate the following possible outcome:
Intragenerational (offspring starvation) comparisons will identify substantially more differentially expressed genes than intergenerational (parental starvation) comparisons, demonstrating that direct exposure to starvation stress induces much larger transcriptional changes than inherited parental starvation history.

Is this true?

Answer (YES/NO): YES